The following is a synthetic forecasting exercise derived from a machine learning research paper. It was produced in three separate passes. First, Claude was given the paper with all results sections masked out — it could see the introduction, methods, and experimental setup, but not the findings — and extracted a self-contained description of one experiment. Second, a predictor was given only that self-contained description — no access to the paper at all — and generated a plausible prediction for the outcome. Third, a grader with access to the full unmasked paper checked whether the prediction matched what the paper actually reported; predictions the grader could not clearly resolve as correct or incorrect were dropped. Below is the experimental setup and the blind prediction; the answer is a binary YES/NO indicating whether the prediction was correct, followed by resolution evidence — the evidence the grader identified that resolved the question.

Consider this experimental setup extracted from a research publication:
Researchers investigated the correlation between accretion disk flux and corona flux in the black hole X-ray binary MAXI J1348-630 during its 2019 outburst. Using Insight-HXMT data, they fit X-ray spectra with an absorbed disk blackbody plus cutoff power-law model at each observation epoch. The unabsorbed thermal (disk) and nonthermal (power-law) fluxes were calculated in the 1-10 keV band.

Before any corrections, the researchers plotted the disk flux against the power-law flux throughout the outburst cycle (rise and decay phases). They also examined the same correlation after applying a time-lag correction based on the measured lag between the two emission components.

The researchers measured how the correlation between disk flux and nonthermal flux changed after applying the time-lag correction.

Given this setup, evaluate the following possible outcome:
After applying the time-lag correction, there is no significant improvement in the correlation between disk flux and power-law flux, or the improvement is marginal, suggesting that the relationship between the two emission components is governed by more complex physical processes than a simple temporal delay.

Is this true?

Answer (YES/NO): NO